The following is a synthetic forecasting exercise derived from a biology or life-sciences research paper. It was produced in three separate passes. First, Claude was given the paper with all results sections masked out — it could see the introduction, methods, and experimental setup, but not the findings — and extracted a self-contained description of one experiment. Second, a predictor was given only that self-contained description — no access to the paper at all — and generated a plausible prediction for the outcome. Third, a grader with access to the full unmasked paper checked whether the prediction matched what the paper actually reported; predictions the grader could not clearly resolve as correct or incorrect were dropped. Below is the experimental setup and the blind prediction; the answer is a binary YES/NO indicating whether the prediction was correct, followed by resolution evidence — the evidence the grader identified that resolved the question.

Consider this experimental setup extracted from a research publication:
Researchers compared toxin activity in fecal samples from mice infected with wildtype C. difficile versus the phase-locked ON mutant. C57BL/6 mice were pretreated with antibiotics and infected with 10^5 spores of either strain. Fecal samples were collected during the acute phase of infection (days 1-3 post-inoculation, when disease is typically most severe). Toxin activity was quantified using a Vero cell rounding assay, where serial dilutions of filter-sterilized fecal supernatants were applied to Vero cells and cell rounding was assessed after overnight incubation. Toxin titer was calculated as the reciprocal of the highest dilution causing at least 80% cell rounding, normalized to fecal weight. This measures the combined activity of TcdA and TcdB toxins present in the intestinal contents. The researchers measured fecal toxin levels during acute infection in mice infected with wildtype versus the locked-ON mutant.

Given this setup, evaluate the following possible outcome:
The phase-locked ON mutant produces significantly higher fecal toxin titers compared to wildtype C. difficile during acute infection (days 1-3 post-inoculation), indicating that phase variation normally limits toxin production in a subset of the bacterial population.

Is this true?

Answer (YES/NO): YES